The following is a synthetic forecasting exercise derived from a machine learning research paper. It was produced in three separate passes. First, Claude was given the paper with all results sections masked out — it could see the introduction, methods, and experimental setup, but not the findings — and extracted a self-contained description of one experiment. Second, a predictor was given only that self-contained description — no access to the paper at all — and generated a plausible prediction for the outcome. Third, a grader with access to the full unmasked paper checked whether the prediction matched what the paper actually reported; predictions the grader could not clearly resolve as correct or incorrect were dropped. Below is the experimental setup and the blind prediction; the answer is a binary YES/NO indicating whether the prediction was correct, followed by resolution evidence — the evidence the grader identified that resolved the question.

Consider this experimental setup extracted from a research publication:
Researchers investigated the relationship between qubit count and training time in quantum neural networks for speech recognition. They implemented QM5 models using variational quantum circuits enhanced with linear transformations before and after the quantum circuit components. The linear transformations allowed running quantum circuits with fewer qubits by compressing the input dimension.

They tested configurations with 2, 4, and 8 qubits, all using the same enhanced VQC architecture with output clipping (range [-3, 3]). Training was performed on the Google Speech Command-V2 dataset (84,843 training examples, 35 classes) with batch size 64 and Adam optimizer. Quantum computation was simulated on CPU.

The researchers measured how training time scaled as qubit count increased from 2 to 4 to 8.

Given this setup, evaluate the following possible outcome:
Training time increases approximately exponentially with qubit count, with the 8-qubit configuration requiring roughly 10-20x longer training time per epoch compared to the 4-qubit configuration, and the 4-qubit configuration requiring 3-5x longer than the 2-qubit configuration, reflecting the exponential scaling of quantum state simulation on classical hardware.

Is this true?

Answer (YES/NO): NO